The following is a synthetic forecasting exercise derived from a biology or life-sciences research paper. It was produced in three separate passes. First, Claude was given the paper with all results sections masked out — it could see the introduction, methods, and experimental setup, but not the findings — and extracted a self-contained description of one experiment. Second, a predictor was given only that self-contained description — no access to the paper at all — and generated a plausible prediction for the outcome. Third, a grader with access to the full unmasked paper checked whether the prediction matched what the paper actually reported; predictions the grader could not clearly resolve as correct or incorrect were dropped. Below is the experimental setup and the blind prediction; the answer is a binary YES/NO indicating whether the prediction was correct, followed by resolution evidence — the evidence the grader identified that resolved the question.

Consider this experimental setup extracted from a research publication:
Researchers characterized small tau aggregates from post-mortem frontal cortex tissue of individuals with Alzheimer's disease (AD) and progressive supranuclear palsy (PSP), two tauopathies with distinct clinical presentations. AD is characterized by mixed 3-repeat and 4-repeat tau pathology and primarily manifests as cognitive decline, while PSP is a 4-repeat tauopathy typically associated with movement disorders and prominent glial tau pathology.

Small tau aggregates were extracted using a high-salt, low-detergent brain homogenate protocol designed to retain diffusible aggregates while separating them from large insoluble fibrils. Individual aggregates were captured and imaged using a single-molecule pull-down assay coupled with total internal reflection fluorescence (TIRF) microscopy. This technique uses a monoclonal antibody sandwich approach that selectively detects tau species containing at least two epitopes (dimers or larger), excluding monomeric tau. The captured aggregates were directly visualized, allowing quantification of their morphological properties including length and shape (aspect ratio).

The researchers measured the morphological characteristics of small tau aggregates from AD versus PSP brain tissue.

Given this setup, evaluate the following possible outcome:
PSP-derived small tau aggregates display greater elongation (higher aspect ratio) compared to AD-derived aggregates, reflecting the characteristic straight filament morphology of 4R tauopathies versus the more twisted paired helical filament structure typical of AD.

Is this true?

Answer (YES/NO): NO